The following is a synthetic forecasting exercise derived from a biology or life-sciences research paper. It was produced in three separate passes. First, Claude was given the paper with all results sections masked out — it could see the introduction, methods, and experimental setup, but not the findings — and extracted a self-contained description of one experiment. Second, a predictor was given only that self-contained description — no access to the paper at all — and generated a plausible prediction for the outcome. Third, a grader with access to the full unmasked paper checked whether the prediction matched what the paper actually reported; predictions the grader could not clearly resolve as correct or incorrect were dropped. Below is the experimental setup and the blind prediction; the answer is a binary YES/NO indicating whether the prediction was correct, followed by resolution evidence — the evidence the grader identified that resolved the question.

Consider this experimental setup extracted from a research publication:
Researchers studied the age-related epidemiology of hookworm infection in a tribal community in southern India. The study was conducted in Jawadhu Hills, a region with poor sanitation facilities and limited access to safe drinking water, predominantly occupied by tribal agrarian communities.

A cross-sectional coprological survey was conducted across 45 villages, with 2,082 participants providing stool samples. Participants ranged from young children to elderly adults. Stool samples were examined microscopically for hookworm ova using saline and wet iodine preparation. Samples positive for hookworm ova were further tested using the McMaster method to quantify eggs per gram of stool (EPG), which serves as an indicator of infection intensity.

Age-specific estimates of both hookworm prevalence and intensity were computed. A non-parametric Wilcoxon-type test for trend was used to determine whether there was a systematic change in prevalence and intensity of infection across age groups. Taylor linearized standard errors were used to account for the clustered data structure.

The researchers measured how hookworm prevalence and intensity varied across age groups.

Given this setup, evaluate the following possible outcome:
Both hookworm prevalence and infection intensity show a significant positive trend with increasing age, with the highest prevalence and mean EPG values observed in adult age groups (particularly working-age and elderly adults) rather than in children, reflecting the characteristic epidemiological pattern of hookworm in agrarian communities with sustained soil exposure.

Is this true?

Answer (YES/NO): YES